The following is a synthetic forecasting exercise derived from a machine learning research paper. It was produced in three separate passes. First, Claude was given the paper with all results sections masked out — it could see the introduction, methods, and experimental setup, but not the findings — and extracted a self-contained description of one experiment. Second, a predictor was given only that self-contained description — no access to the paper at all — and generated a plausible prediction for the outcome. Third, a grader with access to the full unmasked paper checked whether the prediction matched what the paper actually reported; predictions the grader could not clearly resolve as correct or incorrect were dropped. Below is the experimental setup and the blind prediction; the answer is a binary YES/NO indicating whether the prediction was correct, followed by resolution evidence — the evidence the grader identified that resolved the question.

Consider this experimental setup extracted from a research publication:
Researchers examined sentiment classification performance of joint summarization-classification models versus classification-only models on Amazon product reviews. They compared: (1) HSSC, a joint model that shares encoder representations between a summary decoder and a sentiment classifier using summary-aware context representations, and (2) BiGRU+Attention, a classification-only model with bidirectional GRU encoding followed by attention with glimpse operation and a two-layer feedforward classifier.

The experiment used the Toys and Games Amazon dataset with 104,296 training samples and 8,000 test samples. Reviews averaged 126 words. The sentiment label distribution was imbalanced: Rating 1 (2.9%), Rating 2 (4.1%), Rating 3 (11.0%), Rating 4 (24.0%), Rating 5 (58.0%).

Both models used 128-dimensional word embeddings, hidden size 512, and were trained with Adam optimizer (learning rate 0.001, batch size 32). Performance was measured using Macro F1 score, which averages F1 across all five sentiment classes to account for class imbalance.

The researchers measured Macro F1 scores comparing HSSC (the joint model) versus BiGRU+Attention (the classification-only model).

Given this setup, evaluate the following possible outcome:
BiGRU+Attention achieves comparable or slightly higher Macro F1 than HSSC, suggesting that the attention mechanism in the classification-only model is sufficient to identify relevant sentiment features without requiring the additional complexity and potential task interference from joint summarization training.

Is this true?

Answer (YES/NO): NO